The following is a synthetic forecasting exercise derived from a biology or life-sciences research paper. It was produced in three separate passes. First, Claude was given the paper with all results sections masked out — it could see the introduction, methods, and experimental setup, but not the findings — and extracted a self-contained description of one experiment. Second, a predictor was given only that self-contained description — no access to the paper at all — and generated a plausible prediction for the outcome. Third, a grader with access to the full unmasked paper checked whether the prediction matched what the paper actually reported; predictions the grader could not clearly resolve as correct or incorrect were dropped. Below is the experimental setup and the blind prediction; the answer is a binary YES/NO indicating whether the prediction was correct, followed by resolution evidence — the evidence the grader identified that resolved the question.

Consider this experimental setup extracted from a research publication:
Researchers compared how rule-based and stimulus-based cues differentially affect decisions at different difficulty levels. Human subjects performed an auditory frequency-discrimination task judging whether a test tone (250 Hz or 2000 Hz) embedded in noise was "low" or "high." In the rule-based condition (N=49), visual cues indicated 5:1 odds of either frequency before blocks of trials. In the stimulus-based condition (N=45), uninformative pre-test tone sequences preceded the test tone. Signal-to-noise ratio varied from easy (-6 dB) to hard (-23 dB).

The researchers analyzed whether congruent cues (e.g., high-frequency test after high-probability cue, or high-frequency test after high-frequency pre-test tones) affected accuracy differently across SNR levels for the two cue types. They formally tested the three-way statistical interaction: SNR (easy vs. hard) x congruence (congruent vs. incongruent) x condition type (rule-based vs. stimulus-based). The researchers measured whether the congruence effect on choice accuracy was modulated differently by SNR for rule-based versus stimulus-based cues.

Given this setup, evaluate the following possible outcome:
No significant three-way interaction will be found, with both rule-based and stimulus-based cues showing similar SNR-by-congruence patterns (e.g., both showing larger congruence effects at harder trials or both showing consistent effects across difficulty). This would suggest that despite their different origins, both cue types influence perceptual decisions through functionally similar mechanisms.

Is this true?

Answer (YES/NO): NO